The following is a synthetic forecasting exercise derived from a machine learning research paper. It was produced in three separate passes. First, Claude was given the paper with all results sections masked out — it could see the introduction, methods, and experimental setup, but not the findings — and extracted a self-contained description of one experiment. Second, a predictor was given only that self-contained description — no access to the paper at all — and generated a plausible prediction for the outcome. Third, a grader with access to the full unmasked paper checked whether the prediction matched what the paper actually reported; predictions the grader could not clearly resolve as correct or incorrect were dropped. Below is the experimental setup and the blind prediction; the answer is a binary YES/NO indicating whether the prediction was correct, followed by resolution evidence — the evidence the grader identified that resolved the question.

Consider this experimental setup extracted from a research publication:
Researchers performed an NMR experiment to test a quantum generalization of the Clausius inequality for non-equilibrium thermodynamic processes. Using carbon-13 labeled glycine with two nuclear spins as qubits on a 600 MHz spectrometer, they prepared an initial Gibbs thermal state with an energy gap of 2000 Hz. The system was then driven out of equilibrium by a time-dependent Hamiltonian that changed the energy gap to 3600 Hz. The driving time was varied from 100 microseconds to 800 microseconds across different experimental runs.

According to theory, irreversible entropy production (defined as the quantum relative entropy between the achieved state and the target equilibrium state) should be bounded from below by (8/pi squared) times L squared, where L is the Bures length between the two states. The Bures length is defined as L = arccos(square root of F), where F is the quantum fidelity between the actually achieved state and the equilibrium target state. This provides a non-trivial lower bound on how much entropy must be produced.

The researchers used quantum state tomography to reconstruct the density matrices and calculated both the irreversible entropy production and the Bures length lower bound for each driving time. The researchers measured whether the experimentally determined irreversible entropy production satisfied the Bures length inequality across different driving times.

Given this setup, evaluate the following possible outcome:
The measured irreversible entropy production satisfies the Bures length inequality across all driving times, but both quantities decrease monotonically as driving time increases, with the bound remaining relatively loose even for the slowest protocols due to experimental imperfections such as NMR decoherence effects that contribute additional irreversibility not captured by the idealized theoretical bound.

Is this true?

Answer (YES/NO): NO